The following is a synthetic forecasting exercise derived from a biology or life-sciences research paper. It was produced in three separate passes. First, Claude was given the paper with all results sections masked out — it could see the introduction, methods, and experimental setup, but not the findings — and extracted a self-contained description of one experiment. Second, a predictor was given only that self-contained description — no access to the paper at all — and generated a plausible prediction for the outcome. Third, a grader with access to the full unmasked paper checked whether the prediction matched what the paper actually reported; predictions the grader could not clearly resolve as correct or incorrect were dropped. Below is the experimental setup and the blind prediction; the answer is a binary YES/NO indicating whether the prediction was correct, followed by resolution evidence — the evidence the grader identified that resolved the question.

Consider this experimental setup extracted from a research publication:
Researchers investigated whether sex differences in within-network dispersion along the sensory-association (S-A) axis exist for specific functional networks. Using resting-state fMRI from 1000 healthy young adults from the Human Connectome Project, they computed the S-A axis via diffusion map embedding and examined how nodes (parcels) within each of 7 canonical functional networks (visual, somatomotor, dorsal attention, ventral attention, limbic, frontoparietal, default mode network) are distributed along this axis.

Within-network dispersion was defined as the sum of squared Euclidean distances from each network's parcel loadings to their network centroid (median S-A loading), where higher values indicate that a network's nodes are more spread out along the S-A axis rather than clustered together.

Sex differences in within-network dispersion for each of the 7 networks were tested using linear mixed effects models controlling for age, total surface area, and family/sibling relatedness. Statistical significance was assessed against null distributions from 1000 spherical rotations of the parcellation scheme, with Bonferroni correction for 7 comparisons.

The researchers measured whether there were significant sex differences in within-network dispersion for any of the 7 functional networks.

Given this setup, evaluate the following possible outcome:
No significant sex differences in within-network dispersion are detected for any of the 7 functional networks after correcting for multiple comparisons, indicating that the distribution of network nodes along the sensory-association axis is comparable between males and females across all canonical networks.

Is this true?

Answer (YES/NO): NO